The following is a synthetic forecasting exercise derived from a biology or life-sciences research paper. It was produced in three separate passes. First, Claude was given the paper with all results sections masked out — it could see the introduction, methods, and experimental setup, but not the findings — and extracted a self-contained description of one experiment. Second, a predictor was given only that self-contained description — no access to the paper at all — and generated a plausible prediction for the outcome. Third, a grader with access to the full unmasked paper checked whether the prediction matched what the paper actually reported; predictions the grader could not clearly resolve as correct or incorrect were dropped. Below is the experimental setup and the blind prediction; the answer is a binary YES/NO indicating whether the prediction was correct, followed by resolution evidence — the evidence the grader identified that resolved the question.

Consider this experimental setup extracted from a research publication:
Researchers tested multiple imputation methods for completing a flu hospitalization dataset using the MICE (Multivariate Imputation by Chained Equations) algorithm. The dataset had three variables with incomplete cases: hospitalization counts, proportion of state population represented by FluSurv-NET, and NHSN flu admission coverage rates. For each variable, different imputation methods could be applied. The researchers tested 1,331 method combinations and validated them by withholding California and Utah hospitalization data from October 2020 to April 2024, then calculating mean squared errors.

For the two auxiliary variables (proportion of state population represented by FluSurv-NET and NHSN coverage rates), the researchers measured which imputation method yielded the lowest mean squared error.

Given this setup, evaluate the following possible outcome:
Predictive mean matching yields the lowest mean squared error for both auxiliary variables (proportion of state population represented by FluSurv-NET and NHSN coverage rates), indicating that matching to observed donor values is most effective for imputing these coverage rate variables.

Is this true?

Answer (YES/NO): NO